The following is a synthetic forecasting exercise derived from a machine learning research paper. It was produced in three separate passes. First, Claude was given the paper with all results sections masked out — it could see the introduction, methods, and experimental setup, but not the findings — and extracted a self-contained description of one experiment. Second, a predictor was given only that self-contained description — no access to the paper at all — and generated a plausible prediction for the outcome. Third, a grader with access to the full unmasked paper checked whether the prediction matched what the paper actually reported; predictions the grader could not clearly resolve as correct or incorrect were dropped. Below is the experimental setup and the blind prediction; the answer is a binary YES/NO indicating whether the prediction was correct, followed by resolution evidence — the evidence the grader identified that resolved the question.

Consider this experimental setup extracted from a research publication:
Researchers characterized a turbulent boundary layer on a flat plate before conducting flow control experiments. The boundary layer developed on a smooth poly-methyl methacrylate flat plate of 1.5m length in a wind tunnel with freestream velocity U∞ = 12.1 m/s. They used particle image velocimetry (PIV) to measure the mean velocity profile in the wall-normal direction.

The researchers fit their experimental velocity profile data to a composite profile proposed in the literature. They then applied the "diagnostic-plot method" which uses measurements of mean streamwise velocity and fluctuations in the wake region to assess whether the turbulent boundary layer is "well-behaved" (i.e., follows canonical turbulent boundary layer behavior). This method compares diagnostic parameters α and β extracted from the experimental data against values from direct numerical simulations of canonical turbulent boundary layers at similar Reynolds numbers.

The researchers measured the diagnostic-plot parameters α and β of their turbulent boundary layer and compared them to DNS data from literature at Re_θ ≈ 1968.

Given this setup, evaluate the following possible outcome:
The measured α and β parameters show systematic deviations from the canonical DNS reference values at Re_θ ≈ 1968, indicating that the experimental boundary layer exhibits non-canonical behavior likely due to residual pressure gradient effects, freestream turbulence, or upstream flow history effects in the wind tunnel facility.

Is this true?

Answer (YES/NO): NO